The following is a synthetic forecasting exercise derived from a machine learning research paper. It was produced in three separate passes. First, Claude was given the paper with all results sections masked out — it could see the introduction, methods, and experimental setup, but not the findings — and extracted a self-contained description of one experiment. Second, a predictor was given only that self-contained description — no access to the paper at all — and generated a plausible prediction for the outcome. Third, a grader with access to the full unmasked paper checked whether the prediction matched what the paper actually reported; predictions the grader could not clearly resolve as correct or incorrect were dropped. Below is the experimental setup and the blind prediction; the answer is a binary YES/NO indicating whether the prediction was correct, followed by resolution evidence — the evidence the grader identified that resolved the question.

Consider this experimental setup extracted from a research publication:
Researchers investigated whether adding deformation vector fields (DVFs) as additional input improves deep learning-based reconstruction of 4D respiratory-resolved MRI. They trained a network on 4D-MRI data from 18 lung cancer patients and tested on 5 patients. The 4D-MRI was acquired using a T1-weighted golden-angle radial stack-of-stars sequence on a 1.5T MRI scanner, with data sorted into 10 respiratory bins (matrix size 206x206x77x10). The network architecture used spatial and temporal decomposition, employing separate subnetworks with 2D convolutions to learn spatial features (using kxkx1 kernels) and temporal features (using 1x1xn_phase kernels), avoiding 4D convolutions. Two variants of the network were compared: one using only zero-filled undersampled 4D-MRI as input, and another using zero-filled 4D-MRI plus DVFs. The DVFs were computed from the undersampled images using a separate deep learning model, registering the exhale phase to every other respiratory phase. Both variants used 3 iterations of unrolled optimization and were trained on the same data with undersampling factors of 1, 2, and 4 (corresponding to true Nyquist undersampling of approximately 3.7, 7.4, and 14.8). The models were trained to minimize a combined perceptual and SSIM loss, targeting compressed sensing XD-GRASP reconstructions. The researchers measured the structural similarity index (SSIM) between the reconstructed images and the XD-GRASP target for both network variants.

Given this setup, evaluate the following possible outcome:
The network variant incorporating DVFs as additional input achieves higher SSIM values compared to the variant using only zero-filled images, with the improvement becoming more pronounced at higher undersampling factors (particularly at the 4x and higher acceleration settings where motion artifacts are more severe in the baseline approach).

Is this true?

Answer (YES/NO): NO